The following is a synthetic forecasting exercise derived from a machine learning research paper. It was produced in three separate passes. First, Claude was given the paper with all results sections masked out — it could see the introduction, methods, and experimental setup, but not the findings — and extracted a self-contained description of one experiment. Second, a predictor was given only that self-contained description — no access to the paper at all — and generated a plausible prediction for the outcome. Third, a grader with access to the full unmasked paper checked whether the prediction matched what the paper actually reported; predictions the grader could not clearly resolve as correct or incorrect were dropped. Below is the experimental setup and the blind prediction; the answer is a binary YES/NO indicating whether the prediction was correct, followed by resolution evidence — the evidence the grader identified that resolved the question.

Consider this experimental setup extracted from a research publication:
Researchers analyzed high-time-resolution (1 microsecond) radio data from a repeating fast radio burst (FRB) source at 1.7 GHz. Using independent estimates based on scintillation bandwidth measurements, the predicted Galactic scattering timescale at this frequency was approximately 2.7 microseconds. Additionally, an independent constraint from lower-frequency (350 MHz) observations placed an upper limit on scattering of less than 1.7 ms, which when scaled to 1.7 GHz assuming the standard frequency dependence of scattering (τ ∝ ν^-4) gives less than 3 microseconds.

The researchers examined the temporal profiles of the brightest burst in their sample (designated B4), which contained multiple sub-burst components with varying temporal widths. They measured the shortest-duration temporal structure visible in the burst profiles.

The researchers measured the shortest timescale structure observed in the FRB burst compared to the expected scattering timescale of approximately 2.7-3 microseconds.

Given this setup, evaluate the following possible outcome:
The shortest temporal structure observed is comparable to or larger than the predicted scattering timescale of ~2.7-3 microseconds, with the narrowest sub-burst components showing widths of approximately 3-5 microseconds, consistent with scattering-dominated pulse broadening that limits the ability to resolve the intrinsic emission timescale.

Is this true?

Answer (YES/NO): YES